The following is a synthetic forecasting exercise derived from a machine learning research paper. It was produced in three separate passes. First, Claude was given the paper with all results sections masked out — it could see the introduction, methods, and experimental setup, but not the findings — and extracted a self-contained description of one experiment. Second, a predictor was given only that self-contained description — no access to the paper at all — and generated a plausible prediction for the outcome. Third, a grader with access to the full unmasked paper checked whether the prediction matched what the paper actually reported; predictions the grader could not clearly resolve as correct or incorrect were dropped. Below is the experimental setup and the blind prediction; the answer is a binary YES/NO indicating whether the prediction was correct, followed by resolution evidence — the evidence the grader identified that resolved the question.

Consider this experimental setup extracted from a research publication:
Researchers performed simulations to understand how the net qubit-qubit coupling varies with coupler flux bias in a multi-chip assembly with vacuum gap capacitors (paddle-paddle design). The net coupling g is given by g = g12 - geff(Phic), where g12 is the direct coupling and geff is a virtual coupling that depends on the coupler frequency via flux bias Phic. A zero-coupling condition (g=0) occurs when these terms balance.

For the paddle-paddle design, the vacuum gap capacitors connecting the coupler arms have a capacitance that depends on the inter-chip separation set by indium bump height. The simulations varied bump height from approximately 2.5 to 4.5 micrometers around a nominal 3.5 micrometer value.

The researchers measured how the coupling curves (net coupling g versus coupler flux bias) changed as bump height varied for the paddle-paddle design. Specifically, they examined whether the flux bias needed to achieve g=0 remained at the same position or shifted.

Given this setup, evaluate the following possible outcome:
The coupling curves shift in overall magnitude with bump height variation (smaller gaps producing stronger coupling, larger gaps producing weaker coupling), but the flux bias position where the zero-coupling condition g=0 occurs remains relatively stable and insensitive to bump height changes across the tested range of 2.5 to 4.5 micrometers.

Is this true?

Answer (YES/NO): NO